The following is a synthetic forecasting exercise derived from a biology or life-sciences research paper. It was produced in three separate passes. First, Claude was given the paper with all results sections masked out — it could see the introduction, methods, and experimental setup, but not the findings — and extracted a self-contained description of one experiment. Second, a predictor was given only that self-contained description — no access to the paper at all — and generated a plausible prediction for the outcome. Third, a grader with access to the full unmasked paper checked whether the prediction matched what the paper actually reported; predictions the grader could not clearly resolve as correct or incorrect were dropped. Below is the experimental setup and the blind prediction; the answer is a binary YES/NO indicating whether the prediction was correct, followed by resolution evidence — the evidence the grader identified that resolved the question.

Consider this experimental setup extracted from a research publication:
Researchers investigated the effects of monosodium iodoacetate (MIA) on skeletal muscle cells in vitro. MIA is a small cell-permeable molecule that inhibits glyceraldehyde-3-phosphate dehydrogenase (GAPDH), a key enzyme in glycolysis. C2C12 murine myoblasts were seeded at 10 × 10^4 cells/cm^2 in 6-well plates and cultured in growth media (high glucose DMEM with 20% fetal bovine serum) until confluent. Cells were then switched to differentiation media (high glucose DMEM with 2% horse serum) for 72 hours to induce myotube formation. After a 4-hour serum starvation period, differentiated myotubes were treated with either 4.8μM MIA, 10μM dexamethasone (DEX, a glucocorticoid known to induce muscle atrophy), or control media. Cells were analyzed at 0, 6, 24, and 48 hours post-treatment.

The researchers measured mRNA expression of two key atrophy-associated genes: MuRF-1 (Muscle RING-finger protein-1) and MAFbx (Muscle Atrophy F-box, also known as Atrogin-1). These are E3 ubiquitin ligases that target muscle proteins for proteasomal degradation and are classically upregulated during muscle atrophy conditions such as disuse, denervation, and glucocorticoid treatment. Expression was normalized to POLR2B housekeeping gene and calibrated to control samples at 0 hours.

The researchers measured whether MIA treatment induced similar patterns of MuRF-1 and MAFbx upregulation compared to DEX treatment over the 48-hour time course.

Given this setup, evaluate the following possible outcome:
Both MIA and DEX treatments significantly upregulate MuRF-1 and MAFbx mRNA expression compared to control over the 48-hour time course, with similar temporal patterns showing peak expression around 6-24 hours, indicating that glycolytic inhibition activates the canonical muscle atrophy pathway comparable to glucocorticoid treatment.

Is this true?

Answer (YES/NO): NO